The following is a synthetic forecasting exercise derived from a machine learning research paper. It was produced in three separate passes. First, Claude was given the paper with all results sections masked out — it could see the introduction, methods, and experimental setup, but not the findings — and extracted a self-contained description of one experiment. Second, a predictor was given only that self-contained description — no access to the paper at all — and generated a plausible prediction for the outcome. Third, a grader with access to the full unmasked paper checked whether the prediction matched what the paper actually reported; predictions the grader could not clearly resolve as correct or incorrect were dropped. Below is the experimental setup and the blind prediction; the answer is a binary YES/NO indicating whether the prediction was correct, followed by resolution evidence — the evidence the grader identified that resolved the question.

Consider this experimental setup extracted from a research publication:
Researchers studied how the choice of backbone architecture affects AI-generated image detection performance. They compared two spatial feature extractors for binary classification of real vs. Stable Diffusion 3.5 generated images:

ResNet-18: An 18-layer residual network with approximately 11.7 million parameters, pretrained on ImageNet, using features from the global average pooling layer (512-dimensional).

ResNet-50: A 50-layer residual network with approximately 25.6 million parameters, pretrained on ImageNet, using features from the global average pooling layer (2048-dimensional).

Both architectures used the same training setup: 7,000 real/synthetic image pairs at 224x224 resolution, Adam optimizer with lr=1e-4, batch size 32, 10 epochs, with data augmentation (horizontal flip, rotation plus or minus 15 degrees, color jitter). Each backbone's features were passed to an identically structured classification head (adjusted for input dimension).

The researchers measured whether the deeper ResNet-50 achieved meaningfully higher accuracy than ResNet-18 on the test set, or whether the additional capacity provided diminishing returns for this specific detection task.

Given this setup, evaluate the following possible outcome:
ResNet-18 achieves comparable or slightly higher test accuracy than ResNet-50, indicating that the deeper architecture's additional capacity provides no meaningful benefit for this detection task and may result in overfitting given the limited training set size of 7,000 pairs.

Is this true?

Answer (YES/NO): YES